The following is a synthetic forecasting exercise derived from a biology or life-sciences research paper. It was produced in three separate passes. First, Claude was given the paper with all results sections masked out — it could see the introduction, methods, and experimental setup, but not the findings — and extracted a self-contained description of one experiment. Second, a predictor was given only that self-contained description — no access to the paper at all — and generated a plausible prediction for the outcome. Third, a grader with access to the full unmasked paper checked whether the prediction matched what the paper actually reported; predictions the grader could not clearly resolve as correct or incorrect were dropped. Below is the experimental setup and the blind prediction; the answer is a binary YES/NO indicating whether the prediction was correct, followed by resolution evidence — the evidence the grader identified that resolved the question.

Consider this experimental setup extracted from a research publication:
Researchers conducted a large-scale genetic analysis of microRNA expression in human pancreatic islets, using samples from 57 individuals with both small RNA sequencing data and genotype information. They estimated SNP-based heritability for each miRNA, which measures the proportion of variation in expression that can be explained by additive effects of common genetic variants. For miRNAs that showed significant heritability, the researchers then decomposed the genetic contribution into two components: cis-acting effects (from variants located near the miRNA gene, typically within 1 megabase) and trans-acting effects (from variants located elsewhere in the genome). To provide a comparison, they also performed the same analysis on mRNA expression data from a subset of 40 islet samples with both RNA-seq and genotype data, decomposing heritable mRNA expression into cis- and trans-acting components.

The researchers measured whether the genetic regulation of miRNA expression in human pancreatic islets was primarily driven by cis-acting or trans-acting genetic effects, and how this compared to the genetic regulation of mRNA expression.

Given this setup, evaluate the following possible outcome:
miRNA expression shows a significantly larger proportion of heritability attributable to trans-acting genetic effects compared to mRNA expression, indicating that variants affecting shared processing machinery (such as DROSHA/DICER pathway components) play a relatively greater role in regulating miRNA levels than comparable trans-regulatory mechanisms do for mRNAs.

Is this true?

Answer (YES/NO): YES